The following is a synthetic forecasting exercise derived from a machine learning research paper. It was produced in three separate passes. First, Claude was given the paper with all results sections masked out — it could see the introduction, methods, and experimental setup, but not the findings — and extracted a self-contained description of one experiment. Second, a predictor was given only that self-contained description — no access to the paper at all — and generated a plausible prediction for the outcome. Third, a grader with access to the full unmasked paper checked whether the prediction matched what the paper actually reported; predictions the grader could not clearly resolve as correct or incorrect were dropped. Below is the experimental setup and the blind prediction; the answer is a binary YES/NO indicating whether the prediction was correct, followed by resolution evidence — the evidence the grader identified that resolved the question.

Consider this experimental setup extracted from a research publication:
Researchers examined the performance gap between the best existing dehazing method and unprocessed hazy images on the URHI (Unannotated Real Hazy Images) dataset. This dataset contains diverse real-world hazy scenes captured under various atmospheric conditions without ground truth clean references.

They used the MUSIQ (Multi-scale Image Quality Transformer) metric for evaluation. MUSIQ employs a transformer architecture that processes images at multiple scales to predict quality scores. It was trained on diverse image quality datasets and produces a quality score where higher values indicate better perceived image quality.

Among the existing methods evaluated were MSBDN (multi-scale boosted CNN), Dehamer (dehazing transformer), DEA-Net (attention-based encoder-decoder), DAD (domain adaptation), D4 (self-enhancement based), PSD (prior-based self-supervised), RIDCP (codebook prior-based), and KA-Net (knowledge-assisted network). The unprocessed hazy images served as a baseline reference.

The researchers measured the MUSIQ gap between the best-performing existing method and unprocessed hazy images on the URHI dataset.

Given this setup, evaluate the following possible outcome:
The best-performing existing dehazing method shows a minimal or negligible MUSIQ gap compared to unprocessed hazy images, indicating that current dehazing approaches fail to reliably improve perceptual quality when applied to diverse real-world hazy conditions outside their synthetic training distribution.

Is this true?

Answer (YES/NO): NO